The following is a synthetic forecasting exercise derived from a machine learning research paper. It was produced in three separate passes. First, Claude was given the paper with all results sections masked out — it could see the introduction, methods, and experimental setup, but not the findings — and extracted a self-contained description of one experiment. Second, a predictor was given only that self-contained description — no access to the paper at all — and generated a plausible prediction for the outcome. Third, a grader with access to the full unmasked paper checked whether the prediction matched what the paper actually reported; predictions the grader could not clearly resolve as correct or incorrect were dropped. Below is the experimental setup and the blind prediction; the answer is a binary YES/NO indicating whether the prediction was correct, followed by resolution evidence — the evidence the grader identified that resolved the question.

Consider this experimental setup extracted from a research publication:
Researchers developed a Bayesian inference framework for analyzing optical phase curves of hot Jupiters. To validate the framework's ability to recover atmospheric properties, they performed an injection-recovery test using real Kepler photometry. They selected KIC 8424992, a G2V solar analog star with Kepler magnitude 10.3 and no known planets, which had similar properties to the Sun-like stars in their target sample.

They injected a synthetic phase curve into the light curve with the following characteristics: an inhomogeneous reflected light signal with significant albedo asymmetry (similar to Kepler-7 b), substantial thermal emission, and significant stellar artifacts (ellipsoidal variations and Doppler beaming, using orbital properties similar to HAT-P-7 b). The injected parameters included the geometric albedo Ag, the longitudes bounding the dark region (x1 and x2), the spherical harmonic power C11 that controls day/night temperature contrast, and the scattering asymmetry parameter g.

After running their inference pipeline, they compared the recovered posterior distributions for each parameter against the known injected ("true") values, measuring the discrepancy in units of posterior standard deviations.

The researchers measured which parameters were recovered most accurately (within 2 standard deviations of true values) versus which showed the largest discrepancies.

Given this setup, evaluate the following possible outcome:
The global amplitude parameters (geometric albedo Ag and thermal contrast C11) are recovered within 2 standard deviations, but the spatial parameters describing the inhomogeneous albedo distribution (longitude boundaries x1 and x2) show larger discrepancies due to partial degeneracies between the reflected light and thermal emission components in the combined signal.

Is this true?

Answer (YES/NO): NO